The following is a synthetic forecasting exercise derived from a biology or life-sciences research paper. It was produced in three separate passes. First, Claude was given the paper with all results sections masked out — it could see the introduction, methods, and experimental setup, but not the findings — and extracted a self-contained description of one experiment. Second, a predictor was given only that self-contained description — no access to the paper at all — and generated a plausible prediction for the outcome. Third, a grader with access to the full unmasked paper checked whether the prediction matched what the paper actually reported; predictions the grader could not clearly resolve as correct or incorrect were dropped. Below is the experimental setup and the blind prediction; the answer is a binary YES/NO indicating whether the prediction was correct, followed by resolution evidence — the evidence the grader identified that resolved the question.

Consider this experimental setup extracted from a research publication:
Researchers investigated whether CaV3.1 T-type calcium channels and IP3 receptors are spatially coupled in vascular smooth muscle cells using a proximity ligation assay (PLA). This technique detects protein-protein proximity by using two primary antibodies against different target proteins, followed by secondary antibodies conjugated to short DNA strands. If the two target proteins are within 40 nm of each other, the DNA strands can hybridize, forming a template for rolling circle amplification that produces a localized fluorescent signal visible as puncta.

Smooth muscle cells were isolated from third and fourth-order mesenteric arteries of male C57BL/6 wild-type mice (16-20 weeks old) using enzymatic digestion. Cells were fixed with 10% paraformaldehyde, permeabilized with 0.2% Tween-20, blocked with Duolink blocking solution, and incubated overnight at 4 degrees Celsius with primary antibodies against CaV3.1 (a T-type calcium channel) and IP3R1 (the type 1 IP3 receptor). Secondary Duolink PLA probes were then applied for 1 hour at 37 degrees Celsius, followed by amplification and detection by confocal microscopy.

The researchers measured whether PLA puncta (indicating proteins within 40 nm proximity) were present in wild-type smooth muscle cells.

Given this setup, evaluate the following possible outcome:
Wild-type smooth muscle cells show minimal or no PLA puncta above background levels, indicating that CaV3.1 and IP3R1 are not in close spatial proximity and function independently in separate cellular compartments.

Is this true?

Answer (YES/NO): NO